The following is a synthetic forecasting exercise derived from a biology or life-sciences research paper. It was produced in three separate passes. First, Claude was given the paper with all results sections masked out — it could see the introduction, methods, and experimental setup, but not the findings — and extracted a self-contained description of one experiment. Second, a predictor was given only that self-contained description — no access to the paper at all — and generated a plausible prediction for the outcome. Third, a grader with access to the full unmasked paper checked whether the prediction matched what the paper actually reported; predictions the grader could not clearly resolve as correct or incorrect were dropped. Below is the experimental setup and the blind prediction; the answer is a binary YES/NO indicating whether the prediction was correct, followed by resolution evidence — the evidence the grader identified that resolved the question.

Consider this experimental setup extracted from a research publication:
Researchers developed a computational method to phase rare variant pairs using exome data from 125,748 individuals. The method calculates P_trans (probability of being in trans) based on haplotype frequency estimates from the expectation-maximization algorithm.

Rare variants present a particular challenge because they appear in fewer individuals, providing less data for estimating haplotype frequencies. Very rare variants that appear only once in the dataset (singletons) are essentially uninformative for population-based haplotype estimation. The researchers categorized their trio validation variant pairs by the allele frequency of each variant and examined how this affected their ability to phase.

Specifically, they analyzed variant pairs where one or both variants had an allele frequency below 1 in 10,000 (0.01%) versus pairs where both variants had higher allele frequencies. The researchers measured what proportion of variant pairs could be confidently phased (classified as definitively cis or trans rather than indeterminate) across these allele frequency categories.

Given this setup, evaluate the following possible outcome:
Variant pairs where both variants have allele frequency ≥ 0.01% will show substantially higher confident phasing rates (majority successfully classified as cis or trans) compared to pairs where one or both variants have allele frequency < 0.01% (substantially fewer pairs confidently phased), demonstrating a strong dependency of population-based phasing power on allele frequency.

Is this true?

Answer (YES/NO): NO